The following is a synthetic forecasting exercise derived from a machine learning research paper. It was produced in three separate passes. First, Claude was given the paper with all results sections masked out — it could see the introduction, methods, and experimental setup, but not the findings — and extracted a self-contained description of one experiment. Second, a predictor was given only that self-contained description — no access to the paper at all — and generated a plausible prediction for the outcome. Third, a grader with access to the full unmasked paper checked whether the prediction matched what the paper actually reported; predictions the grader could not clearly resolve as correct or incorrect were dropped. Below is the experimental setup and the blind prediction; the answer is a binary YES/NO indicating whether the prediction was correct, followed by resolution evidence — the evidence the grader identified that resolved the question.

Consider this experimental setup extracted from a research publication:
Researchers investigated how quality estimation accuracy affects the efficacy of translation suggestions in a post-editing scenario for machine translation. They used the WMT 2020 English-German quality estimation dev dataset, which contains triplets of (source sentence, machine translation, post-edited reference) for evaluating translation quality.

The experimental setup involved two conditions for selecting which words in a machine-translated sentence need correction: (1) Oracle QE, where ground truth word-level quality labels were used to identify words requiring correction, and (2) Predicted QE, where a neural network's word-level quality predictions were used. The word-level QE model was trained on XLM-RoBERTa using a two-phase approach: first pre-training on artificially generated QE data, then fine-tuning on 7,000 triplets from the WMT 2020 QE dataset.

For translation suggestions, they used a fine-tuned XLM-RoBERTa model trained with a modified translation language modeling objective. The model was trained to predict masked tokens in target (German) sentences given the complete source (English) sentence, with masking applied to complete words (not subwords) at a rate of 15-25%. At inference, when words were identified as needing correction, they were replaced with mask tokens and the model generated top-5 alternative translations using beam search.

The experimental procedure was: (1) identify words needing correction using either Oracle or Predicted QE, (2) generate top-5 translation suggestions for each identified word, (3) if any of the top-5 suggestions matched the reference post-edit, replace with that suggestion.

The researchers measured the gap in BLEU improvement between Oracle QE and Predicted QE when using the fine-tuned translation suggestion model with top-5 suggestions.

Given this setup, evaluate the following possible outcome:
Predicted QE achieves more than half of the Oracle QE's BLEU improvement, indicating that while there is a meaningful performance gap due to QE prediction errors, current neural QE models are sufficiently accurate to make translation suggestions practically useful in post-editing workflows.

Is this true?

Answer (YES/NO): NO